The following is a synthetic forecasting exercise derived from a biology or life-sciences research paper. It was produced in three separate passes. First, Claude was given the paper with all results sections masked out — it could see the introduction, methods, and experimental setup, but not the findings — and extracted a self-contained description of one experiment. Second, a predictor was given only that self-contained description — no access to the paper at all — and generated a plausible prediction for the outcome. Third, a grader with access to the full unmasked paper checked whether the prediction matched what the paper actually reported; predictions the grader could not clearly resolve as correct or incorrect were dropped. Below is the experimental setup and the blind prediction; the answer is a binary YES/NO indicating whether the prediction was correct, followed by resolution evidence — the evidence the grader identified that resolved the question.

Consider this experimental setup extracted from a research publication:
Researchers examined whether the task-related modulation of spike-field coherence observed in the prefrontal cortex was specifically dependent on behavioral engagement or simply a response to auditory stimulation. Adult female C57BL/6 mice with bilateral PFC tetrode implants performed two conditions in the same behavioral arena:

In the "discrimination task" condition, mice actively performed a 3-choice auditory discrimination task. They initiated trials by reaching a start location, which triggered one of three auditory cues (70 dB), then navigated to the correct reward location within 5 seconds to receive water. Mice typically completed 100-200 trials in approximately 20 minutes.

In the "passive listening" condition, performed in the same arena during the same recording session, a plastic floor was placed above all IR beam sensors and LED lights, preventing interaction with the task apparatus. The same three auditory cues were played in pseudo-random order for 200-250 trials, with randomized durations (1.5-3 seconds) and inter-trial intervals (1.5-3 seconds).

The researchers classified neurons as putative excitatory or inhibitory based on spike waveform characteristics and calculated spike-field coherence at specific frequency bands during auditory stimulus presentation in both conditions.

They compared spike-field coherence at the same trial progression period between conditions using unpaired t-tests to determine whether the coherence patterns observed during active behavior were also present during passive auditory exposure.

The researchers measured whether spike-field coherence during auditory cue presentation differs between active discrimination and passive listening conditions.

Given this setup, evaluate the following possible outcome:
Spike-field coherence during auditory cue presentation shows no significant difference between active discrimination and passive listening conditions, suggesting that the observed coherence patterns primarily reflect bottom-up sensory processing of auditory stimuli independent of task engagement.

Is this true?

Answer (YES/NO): NO